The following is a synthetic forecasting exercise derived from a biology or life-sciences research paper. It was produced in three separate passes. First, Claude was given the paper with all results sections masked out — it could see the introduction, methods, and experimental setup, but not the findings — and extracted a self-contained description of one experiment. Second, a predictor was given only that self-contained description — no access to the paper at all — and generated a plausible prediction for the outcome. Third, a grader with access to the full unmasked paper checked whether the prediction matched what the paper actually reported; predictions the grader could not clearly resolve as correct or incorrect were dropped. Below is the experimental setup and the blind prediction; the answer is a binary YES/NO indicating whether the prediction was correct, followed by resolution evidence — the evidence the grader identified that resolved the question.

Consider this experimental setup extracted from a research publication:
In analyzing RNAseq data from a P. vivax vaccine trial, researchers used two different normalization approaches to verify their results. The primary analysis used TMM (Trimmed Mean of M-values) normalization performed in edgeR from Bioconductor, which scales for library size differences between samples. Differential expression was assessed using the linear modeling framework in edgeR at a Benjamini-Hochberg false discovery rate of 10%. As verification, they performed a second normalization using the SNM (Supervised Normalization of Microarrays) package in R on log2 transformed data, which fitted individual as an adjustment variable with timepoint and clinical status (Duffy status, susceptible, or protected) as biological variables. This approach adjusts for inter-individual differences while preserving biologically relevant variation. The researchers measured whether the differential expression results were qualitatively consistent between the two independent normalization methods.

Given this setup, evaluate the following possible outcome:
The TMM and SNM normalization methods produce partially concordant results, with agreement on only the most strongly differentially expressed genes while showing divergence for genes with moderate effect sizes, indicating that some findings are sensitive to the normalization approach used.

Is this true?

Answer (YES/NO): NO